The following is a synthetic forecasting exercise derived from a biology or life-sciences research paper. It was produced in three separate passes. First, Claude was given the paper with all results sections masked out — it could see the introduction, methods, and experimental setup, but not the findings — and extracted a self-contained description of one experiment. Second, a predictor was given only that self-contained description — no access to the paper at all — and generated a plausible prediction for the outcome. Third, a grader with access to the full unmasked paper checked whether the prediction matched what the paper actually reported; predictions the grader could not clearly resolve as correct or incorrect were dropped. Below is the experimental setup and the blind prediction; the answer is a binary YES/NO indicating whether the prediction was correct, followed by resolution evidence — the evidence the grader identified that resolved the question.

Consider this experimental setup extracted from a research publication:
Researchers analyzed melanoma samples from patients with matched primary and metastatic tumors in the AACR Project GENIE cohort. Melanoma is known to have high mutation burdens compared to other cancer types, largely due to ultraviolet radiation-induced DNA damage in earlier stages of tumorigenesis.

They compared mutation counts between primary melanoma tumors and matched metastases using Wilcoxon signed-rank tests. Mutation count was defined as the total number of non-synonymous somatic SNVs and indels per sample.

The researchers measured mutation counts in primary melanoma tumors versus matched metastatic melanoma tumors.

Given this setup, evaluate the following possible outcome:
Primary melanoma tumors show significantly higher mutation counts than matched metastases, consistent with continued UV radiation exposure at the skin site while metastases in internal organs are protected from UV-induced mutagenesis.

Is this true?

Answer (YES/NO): NO